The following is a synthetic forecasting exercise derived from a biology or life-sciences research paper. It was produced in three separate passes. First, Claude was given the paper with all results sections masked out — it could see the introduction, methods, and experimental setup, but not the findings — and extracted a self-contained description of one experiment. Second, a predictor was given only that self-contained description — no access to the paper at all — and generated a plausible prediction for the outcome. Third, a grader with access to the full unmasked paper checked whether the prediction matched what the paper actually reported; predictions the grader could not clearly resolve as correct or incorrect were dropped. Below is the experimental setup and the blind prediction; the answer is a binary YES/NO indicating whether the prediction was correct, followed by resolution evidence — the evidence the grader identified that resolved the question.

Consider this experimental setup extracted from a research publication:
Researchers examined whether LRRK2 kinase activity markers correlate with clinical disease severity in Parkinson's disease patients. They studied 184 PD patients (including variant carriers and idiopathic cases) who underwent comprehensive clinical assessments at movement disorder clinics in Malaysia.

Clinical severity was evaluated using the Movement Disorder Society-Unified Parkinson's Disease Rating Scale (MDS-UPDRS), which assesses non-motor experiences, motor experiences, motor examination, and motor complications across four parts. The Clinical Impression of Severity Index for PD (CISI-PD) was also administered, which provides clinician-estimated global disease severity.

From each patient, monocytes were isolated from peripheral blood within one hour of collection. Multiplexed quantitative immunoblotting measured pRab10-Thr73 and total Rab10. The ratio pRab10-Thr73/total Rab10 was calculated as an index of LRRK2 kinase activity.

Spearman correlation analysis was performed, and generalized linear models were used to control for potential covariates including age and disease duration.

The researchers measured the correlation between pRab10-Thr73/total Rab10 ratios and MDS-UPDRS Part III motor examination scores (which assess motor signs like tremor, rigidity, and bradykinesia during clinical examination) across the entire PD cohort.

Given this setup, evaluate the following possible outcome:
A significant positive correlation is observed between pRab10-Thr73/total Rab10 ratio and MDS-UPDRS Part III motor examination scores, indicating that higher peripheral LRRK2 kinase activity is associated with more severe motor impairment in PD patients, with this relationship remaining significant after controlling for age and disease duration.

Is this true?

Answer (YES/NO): NO